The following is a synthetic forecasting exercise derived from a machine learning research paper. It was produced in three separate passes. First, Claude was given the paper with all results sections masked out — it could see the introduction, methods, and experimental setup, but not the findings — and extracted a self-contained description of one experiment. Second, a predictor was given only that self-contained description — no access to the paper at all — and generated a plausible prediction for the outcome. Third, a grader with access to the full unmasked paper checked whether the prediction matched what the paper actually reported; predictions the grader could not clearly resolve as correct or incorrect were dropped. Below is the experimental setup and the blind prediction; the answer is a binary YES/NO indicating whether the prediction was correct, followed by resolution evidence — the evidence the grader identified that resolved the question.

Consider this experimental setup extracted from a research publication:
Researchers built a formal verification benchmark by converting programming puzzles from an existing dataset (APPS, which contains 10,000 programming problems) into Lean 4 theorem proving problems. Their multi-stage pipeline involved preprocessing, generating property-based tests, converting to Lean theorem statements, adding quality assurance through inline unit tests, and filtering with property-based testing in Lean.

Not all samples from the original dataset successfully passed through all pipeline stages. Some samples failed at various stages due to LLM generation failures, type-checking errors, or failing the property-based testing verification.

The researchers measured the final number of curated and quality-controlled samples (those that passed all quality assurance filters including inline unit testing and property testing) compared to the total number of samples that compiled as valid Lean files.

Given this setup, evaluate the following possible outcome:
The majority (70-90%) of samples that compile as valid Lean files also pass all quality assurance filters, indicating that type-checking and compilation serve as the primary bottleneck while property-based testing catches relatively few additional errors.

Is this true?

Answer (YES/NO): NO